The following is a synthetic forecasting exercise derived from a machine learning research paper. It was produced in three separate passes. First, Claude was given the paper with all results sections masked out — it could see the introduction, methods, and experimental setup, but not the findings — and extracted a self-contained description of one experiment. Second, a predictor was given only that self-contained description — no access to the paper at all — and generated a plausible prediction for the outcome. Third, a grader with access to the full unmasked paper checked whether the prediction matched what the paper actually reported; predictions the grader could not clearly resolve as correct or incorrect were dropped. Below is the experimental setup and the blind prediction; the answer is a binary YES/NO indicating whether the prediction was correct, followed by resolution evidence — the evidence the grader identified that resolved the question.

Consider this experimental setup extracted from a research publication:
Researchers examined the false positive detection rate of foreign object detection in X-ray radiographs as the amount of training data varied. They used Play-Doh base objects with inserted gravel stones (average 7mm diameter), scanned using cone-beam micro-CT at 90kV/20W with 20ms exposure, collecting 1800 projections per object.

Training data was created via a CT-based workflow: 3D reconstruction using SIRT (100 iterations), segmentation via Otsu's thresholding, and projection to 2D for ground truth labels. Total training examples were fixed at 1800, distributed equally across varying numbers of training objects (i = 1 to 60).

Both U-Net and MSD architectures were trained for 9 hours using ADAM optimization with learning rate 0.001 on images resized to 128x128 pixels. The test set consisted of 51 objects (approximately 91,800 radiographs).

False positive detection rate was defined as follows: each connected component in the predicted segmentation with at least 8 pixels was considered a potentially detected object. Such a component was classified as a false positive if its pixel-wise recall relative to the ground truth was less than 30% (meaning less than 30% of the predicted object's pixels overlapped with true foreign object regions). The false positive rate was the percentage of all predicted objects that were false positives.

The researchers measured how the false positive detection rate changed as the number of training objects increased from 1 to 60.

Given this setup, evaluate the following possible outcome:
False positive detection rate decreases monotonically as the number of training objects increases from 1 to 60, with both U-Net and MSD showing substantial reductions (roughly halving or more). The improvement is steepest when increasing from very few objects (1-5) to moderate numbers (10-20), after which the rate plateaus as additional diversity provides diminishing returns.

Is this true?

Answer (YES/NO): NO